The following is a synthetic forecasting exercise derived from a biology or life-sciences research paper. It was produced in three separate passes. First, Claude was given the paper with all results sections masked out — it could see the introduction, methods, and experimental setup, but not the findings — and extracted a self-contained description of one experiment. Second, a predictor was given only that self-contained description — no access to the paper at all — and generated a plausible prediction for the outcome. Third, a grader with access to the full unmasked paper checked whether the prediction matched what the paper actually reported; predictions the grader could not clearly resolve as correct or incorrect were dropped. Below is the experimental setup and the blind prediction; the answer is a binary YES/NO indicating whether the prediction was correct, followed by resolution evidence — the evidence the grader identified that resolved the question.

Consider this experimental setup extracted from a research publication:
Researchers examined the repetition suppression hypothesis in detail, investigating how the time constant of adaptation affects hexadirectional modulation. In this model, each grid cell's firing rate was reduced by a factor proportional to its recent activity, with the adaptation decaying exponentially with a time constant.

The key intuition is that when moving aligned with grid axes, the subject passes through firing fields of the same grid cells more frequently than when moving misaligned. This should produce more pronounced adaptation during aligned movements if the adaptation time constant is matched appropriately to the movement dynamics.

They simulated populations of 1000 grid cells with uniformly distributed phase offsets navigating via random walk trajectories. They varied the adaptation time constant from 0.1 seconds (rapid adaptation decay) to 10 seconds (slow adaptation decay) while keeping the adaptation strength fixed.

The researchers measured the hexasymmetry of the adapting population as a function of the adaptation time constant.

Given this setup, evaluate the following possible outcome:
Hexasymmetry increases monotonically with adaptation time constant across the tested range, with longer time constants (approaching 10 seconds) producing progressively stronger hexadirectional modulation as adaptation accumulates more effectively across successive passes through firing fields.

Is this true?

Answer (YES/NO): NO